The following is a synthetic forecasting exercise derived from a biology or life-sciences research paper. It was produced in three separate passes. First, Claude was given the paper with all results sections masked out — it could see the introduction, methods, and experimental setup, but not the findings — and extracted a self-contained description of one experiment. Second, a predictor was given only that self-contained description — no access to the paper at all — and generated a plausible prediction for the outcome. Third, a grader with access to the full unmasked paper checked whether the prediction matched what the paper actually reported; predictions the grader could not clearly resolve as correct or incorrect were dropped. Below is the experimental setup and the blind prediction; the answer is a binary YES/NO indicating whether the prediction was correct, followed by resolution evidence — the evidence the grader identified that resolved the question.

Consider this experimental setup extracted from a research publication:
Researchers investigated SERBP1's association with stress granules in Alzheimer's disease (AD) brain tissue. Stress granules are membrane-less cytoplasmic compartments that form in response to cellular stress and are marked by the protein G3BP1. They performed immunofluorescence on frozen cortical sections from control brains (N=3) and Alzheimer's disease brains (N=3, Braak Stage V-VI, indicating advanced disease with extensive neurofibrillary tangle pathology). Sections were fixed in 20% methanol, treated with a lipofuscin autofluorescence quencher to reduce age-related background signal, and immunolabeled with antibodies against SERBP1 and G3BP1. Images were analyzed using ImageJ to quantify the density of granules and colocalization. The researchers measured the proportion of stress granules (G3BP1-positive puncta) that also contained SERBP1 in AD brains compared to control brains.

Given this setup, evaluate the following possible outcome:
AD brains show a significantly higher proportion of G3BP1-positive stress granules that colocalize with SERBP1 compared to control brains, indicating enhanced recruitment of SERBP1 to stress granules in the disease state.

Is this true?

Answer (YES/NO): YES